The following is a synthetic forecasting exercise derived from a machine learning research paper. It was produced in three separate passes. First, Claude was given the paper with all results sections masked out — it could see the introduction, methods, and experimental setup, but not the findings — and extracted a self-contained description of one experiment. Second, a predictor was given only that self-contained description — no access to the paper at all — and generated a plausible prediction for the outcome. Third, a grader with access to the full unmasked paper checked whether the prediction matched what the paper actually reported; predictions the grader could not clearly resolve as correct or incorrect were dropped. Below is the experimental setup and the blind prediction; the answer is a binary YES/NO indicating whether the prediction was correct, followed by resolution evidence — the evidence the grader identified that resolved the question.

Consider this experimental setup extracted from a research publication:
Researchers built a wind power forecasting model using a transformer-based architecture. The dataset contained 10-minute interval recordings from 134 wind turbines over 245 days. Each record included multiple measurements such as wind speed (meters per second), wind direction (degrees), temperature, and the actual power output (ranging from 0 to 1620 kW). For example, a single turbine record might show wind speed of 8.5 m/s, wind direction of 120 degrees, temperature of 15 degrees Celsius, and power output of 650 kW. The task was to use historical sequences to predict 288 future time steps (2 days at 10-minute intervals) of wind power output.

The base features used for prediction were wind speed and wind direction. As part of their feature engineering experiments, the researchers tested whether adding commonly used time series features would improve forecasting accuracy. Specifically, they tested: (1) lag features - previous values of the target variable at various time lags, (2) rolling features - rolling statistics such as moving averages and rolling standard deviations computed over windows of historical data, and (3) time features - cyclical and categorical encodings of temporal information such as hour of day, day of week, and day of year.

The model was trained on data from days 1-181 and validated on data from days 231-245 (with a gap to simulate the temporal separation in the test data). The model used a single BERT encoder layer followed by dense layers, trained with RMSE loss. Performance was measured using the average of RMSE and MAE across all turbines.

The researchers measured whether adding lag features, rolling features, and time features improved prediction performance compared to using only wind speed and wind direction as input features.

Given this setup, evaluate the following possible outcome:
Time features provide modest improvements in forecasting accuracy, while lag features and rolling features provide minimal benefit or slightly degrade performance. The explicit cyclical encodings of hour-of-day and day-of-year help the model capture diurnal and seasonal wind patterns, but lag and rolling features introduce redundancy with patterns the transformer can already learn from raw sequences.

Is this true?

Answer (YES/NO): NO